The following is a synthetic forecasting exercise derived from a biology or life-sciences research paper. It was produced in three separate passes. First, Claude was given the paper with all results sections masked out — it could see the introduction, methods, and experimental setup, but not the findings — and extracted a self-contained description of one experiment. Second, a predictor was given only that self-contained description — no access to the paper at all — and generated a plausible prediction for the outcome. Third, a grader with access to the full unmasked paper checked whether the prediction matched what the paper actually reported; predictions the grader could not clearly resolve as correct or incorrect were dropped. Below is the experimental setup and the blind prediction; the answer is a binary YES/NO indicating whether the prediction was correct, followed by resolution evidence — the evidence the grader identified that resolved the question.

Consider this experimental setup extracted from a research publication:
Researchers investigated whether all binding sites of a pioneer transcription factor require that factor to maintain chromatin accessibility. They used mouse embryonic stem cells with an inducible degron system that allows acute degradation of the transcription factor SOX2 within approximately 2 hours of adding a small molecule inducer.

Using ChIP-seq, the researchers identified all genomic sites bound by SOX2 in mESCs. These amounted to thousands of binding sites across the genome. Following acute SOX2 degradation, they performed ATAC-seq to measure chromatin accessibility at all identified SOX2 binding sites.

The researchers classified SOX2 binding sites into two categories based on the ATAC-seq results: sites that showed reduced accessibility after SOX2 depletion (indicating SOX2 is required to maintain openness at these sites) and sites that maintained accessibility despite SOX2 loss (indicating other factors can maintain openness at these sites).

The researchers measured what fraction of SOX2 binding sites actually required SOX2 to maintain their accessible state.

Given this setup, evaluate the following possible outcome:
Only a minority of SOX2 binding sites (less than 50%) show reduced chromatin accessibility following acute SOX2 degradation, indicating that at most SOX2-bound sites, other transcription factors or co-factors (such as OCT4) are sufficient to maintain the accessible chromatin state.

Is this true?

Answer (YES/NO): YES